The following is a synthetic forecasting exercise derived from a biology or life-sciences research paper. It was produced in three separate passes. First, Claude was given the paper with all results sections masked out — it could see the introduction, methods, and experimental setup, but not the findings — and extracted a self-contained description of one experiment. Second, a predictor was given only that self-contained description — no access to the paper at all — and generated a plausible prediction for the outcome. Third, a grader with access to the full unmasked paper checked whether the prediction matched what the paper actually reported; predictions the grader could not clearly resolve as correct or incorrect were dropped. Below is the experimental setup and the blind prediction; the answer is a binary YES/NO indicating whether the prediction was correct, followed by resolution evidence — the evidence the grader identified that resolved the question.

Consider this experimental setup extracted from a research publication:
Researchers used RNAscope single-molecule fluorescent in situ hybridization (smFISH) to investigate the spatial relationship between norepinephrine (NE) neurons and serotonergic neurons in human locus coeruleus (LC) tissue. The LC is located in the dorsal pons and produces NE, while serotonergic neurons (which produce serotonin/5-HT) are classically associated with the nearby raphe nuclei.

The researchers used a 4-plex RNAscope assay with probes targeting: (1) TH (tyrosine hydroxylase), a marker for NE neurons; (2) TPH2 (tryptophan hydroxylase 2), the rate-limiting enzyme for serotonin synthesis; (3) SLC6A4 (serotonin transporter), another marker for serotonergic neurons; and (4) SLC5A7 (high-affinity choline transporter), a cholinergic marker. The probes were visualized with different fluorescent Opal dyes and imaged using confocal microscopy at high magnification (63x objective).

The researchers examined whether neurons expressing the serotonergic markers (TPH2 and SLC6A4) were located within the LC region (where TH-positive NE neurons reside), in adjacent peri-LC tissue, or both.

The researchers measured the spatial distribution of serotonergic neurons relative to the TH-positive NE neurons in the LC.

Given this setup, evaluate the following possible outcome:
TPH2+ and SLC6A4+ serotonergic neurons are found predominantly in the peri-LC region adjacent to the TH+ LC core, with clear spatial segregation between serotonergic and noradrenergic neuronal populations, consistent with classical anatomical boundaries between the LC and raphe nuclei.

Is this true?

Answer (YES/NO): YES